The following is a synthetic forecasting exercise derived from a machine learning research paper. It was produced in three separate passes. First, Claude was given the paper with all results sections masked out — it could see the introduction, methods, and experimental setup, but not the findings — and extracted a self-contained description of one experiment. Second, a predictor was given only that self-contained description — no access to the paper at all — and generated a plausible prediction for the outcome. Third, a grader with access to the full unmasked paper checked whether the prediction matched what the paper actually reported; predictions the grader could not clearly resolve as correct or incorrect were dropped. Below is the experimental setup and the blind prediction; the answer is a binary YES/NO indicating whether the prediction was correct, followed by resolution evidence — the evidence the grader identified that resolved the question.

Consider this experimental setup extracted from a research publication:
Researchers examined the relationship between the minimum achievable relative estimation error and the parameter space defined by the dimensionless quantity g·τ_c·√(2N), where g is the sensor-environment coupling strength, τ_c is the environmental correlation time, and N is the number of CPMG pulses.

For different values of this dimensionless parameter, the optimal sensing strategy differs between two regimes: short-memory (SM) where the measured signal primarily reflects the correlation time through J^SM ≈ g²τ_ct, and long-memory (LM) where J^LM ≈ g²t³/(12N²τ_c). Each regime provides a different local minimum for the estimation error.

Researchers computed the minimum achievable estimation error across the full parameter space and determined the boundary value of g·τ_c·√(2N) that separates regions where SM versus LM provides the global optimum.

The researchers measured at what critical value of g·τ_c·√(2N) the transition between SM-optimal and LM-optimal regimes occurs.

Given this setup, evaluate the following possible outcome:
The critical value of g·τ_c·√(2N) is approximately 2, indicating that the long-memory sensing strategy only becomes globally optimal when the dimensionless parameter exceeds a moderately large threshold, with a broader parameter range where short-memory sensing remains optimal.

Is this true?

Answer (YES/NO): NO